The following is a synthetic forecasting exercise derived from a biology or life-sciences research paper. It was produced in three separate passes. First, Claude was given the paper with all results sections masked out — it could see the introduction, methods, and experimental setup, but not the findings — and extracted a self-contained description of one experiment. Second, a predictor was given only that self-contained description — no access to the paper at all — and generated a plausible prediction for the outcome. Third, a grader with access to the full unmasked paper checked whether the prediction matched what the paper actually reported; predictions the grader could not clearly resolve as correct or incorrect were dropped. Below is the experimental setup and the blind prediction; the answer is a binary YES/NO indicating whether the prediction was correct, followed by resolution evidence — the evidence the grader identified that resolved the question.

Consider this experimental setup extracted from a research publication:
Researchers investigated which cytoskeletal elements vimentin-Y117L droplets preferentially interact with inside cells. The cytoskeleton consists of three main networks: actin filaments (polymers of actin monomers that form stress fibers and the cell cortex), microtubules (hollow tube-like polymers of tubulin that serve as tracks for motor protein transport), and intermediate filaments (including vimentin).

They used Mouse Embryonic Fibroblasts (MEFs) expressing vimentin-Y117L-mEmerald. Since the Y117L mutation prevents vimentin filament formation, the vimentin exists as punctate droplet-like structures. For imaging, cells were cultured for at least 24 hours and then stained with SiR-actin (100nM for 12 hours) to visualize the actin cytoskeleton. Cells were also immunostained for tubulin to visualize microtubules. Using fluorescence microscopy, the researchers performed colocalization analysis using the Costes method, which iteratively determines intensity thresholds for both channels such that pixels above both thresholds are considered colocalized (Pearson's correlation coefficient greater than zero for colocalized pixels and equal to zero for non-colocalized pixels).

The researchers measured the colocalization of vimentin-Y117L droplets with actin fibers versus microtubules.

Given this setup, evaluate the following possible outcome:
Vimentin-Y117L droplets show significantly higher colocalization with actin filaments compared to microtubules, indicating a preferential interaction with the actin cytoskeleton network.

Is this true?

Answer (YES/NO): YES